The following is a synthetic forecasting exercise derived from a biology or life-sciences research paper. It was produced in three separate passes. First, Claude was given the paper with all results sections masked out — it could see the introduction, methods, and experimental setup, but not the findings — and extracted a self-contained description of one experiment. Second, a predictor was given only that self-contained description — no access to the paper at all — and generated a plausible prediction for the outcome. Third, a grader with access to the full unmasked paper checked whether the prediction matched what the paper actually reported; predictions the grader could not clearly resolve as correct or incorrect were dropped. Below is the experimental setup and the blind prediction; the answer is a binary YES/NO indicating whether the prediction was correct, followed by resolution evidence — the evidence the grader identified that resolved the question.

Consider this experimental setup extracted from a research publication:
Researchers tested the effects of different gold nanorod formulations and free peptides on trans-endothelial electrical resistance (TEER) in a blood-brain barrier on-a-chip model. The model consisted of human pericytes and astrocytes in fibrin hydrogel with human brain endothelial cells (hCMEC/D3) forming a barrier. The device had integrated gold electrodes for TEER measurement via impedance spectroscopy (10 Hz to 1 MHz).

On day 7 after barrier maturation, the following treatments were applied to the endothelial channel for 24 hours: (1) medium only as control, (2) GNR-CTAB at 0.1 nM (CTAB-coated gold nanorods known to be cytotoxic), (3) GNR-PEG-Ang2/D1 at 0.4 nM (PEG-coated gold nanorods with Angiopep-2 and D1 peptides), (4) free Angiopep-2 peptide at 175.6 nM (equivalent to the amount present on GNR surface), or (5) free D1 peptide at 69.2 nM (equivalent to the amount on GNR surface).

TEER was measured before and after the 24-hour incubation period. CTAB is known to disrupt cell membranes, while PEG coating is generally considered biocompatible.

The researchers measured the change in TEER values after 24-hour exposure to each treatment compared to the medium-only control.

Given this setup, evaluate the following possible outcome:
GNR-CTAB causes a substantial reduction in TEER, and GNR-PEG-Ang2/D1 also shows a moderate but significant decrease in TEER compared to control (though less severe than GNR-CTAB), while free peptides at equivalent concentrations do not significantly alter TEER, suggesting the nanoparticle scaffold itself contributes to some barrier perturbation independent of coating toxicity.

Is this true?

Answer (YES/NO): NO